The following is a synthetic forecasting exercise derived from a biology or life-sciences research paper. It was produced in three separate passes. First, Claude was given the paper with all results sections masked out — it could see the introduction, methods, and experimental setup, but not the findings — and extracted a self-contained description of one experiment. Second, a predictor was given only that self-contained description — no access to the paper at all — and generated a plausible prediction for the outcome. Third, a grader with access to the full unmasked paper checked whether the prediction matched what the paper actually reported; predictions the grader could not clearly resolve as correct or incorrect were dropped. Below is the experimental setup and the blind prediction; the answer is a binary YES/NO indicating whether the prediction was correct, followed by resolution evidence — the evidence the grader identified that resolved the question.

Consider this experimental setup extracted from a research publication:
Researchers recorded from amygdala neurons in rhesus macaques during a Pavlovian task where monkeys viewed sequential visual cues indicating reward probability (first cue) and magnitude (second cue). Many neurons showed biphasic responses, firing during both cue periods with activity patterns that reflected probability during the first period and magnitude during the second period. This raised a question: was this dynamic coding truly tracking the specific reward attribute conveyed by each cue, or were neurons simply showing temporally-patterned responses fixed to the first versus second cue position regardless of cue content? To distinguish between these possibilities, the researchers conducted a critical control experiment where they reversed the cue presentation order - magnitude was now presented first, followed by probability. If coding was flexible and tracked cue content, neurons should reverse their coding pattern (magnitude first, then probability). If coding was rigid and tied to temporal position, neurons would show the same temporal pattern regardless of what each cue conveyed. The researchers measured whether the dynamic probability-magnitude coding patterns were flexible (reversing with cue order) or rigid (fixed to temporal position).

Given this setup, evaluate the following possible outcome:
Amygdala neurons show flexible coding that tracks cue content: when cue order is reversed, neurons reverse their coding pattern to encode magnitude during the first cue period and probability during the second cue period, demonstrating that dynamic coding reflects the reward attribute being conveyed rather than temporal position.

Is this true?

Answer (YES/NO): YES